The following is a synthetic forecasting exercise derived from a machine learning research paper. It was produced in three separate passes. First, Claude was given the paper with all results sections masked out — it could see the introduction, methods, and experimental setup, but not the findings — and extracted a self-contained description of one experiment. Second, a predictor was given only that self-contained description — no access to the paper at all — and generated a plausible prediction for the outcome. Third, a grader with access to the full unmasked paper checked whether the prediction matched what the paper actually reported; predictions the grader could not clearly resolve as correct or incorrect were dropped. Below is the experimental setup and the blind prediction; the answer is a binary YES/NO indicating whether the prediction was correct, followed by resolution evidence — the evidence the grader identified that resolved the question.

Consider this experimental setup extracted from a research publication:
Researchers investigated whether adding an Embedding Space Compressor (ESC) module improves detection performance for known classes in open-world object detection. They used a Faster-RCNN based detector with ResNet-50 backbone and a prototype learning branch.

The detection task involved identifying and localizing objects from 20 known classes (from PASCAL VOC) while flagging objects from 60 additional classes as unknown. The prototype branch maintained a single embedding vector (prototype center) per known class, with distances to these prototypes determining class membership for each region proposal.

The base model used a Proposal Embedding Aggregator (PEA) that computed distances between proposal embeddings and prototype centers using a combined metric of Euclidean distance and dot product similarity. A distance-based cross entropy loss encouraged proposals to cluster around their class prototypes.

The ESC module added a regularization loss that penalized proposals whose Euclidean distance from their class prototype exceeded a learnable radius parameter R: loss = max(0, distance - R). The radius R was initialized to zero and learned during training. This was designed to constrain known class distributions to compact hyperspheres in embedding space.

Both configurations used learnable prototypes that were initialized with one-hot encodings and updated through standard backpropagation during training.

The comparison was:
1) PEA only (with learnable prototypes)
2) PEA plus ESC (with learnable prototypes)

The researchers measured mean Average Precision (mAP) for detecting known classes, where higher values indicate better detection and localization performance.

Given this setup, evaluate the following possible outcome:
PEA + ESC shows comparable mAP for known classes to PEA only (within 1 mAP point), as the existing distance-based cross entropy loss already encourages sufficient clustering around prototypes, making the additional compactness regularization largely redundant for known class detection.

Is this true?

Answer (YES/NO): YES